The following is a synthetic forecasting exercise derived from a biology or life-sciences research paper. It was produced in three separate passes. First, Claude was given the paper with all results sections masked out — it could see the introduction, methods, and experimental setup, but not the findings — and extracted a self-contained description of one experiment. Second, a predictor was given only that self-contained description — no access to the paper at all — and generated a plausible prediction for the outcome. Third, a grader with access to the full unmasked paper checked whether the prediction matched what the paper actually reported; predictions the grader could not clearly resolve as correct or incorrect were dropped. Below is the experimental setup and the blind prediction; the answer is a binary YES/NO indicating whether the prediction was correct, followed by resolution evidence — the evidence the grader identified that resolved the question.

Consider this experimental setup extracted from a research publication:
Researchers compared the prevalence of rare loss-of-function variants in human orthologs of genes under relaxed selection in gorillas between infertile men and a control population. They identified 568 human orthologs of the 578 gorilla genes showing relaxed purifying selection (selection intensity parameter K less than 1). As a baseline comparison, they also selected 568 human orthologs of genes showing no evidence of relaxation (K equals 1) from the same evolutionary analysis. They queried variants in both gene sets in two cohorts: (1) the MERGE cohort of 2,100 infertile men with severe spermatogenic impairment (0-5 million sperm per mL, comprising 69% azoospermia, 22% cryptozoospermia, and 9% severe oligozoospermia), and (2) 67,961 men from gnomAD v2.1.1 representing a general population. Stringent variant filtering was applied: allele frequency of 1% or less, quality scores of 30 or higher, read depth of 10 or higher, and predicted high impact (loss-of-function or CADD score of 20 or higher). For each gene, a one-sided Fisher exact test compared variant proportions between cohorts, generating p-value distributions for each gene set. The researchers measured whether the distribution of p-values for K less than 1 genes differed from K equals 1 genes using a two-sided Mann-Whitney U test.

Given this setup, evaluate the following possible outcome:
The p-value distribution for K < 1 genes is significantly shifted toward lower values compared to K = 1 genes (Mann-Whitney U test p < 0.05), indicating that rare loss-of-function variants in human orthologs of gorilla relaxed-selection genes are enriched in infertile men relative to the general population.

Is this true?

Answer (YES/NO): YES